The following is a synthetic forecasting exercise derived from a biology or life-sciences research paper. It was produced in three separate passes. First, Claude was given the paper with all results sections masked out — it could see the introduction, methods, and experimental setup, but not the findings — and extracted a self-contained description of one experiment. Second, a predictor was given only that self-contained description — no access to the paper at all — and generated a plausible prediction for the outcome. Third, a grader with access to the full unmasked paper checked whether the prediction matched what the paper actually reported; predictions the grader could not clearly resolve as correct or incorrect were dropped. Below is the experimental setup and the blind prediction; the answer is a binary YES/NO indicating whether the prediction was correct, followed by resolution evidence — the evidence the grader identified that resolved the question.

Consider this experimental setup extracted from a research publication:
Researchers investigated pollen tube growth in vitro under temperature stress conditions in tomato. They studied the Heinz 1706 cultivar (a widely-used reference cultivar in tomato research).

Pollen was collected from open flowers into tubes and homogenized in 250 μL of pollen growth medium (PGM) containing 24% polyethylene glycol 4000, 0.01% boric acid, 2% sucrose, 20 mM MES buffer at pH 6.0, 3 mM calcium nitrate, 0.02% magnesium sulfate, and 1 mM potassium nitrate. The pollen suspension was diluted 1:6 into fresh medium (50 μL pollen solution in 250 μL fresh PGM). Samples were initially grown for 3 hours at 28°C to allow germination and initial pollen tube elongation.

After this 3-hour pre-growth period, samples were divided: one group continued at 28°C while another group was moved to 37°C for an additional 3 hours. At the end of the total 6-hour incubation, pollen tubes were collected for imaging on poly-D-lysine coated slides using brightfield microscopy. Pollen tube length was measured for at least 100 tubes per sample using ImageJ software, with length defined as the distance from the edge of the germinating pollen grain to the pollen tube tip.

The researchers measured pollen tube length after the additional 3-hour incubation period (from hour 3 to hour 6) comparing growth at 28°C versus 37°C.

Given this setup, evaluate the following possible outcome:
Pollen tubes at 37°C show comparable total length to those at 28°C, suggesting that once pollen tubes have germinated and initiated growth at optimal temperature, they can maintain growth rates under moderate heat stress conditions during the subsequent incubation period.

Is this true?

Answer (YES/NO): NO